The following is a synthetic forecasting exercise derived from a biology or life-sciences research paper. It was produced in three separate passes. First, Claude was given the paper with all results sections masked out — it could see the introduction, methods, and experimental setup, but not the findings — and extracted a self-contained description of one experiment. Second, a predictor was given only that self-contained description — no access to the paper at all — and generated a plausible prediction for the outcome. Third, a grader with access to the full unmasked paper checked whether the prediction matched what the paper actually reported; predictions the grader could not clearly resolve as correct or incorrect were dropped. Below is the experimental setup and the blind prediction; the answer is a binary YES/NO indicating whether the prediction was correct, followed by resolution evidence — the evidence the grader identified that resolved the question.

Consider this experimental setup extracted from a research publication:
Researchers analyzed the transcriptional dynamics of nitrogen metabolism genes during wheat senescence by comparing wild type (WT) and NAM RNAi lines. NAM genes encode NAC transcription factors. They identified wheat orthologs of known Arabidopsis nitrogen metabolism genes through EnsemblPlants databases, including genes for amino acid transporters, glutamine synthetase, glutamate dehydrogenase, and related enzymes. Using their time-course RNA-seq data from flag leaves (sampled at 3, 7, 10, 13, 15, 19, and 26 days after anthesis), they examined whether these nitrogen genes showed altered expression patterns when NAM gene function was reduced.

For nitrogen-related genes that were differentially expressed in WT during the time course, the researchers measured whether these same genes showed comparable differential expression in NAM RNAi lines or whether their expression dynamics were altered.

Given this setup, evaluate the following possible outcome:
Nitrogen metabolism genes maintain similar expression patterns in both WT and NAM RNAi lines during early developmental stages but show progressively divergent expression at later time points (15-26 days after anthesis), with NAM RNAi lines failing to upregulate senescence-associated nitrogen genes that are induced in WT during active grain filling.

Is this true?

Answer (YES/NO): NO